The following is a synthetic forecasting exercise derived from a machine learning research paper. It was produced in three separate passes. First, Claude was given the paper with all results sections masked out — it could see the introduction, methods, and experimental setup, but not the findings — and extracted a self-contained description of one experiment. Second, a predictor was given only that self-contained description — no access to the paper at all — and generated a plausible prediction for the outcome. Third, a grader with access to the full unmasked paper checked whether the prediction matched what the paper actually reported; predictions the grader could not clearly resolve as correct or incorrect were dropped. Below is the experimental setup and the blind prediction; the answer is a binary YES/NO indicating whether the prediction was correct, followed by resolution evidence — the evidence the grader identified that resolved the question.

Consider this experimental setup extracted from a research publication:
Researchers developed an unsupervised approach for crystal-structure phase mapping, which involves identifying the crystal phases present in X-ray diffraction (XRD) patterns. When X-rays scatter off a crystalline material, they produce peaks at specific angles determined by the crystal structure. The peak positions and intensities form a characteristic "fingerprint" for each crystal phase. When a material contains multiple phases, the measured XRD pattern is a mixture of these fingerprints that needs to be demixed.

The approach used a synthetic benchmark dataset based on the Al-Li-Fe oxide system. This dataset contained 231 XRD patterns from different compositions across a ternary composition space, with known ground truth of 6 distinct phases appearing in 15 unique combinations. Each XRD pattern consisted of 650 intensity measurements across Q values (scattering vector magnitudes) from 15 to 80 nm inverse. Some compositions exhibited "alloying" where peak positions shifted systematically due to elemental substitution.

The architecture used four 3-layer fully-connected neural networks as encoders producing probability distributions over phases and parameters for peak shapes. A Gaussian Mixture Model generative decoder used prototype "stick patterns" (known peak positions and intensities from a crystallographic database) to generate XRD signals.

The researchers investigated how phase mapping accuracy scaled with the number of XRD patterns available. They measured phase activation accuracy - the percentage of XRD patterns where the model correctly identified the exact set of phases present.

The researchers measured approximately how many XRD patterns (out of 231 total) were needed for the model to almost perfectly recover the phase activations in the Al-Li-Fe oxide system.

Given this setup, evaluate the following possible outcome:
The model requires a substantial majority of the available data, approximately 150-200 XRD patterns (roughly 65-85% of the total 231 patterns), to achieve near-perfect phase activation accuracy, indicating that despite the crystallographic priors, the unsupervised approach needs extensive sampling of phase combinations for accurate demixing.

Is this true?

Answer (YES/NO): YES